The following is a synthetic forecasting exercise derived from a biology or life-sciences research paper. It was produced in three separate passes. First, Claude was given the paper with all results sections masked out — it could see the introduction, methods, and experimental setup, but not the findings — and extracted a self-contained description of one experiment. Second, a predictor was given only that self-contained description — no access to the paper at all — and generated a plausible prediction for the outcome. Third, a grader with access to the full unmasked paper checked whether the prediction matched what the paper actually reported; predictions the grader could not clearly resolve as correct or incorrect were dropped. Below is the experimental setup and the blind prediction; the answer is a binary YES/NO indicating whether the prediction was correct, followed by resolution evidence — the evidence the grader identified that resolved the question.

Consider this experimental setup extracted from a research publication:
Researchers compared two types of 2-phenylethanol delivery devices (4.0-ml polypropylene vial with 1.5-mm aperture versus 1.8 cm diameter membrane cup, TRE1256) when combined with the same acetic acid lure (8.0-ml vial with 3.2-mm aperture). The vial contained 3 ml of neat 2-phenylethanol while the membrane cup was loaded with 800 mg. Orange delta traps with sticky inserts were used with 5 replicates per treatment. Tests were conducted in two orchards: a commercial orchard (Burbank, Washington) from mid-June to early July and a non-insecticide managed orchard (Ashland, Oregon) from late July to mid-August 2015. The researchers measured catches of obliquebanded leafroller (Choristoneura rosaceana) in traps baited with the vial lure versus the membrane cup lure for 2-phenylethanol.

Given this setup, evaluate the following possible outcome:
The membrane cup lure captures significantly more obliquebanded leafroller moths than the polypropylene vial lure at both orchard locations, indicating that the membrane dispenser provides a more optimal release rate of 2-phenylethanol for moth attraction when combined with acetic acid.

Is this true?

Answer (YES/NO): NO